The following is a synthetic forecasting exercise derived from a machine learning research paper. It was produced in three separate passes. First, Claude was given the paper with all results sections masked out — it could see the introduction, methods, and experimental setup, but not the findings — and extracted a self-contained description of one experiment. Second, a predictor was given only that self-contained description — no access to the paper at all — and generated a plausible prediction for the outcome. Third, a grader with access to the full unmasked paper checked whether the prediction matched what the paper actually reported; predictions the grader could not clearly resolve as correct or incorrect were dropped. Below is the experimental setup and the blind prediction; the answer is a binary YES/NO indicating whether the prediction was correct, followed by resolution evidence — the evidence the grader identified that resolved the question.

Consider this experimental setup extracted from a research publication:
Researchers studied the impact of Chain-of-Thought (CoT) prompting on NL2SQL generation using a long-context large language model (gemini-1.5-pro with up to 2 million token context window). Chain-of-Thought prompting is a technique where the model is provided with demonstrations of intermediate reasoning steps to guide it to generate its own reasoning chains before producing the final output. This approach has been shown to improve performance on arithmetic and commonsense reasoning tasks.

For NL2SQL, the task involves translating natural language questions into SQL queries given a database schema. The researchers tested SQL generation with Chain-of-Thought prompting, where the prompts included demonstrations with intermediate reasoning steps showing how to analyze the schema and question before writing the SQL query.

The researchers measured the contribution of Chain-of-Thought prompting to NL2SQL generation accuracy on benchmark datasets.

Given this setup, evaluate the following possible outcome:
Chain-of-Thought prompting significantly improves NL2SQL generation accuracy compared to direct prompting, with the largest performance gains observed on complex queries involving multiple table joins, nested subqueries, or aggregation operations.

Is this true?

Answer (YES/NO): NO